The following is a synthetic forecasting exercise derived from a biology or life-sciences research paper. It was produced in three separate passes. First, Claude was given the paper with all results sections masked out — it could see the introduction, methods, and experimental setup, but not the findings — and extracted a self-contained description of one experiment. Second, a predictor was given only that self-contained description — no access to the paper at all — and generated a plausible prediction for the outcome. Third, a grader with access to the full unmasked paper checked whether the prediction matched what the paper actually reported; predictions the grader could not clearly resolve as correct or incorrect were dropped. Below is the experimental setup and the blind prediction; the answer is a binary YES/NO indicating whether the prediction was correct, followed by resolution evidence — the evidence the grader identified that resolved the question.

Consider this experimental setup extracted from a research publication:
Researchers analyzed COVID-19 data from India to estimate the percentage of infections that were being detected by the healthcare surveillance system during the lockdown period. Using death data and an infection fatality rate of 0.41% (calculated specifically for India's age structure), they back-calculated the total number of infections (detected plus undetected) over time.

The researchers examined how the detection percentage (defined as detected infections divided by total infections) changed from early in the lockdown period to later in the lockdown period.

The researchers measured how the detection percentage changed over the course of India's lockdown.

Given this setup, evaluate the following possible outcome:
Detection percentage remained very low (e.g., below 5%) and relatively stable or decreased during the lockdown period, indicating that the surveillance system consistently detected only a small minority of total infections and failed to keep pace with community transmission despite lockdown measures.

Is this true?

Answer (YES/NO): NO